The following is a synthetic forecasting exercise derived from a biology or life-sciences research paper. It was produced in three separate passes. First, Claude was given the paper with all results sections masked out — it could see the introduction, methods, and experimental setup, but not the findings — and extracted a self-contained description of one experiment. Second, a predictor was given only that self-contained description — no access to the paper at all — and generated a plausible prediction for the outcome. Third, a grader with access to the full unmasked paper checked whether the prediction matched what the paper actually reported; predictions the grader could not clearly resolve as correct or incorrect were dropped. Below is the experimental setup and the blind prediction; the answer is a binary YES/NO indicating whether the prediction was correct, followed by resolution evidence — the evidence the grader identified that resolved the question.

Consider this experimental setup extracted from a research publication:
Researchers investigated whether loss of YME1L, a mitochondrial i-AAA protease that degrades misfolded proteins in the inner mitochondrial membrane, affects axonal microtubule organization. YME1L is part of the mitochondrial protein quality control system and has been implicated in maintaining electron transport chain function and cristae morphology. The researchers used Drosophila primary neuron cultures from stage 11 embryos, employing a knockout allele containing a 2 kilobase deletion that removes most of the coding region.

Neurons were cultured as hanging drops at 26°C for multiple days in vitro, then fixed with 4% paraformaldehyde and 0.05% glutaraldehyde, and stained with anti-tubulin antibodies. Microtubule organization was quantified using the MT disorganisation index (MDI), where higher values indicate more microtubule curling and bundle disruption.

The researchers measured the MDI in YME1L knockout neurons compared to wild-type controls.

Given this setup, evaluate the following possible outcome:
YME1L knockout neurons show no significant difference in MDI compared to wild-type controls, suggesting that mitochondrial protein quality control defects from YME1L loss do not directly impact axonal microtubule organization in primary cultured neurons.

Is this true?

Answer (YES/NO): NO